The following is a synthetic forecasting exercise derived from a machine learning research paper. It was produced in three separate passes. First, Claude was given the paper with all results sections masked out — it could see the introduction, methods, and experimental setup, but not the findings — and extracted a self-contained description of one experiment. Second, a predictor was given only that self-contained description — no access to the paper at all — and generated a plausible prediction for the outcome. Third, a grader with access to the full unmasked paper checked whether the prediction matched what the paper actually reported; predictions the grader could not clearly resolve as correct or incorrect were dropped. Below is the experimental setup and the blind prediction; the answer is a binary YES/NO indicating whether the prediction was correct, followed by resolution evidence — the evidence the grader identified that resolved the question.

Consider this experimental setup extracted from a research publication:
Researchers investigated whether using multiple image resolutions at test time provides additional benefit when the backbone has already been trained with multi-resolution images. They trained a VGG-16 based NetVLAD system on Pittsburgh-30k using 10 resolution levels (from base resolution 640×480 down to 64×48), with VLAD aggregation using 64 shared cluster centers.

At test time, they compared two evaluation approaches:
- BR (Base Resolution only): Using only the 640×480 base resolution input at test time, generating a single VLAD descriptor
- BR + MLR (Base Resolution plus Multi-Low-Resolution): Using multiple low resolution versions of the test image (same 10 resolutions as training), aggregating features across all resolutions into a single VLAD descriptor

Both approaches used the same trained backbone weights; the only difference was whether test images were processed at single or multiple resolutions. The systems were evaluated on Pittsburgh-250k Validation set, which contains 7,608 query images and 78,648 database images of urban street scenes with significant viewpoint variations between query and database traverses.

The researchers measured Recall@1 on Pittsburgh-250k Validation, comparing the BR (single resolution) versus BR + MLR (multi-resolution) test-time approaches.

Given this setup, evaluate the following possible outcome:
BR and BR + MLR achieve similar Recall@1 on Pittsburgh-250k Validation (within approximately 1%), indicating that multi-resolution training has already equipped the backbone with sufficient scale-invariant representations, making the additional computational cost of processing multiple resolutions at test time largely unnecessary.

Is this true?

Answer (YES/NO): NO